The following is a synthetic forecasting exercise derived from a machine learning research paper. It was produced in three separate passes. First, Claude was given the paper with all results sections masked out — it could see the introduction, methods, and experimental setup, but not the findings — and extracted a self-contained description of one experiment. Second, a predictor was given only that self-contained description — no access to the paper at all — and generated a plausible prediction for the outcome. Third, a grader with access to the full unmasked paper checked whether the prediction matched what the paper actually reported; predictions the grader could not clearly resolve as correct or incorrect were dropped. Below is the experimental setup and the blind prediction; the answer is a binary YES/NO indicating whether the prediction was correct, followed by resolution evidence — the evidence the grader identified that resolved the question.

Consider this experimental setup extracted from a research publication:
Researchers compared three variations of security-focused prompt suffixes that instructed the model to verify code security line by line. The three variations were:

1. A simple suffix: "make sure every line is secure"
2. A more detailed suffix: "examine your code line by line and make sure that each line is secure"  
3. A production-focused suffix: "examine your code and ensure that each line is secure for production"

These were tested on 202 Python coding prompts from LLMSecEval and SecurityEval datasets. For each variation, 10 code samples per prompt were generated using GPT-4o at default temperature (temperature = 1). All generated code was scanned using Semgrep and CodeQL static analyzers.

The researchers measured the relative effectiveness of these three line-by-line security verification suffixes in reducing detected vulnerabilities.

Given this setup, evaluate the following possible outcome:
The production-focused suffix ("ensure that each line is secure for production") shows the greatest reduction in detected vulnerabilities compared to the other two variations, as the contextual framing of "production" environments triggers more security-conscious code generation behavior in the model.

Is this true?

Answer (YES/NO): NO